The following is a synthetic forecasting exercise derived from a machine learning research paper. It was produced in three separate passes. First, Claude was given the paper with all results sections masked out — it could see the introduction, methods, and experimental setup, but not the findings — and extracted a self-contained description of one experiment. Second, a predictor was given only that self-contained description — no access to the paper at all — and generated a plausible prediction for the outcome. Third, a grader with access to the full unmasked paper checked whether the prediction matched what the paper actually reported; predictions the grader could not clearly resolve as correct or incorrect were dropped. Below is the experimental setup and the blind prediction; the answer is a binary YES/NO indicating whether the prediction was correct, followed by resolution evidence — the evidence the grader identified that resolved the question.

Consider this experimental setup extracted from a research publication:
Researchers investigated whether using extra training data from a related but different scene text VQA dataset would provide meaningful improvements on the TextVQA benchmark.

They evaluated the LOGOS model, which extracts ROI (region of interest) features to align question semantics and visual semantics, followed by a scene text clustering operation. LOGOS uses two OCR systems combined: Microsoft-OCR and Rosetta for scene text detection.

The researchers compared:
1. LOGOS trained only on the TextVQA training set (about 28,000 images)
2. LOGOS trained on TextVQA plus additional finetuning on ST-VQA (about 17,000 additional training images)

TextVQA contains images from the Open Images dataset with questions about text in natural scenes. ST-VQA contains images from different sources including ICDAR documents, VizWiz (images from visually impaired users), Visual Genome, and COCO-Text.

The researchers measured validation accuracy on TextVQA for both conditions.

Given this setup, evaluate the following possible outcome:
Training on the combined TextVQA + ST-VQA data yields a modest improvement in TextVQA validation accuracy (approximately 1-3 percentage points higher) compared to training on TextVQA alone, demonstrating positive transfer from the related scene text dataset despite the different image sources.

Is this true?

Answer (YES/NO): NO